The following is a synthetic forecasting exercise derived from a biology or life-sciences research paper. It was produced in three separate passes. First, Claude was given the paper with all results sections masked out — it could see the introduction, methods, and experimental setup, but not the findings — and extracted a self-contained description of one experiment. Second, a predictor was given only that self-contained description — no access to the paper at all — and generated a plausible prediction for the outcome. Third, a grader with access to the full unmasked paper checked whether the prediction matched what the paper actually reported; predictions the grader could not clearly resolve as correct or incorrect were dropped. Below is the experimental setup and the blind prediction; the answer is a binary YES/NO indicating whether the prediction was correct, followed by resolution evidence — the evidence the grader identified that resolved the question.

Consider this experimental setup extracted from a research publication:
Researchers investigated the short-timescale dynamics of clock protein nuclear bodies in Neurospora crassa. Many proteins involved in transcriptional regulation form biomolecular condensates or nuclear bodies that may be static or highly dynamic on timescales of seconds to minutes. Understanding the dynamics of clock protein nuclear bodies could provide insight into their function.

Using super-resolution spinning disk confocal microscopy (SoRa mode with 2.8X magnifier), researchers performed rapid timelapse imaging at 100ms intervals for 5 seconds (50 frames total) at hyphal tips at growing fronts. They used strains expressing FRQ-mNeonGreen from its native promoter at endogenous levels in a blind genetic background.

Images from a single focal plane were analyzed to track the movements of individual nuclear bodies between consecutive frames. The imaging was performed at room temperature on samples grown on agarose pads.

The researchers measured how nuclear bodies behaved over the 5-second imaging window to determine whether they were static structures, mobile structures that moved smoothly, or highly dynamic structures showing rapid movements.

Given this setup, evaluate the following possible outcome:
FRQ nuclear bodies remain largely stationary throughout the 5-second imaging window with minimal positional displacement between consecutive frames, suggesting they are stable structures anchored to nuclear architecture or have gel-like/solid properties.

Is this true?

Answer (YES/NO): NO